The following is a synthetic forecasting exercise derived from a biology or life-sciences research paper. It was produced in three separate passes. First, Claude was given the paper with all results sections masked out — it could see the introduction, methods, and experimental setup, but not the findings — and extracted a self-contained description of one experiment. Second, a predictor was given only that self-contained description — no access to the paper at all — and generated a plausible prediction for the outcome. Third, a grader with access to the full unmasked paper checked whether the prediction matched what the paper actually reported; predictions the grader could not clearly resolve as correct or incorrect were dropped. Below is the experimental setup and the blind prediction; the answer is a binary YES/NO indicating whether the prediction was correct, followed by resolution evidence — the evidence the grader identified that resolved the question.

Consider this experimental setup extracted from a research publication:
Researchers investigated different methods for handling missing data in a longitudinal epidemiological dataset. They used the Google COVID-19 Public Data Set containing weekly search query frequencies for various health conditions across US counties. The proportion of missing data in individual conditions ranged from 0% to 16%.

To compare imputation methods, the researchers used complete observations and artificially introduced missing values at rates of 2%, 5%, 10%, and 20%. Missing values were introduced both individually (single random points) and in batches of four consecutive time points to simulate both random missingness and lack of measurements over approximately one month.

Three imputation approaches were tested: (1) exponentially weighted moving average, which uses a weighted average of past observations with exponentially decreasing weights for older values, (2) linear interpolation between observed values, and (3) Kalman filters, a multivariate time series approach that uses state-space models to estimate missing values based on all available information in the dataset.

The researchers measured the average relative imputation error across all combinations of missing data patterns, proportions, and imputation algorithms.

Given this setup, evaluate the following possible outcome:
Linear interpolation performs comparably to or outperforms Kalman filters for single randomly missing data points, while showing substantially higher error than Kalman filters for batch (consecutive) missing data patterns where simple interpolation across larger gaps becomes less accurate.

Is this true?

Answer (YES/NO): NO